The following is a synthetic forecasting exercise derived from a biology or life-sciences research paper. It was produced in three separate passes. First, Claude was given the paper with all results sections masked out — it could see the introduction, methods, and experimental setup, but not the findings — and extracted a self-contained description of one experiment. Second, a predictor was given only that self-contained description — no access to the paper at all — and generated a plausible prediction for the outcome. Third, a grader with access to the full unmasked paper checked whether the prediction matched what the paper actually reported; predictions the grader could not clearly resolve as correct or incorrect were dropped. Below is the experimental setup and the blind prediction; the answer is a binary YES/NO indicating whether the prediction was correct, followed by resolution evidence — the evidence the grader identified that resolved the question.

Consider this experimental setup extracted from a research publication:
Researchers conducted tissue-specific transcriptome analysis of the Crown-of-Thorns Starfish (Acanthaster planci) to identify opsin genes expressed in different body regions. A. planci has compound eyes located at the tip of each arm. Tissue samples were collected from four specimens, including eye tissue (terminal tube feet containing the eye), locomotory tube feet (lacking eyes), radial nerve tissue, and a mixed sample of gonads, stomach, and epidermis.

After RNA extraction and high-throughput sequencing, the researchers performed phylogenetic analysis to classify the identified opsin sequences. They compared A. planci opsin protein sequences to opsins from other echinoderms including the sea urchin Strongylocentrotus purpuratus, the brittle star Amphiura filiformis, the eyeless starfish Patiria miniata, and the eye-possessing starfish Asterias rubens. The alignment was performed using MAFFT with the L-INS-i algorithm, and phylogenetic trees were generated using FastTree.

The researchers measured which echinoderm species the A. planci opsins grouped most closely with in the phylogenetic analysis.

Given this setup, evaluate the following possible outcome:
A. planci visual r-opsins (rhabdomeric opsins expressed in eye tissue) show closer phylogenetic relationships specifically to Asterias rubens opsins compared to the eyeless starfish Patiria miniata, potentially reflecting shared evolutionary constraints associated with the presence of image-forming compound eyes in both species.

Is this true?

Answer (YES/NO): NO